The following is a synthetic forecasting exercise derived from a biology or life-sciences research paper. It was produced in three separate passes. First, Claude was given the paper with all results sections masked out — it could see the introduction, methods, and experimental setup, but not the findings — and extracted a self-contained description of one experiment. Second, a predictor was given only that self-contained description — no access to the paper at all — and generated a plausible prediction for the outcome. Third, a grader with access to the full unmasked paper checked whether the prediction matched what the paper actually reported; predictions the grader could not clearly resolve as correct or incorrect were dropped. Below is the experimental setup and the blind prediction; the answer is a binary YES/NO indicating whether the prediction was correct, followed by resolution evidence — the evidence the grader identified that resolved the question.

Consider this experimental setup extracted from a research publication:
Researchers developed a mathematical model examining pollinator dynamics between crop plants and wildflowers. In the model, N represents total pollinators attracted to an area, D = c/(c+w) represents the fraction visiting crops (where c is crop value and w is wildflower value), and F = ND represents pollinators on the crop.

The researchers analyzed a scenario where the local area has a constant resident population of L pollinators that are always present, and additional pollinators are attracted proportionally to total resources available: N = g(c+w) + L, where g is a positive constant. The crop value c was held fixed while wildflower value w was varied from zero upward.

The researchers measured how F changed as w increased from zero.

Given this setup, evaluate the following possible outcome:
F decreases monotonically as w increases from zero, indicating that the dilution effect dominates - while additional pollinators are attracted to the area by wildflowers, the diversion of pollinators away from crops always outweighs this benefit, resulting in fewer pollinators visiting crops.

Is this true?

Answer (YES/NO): YES